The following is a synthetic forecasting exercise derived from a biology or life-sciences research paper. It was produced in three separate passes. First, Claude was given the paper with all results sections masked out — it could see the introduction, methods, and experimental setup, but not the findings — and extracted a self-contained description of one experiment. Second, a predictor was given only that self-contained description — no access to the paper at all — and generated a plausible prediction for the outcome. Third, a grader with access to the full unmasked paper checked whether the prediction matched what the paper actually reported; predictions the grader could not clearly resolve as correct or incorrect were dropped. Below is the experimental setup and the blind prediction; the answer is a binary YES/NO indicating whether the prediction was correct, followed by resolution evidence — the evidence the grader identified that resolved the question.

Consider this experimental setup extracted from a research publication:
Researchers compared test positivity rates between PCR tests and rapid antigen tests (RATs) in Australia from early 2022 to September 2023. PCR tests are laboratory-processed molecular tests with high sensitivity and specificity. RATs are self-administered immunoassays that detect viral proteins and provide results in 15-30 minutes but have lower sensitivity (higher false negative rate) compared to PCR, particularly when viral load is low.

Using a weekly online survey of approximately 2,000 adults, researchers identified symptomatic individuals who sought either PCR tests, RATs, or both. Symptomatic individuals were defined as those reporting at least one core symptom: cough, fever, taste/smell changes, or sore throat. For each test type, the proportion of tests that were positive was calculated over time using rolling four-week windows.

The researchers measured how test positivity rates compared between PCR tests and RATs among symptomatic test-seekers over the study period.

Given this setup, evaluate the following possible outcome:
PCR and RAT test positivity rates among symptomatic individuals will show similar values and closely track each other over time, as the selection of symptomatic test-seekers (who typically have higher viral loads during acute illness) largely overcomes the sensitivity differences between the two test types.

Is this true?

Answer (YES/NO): NO